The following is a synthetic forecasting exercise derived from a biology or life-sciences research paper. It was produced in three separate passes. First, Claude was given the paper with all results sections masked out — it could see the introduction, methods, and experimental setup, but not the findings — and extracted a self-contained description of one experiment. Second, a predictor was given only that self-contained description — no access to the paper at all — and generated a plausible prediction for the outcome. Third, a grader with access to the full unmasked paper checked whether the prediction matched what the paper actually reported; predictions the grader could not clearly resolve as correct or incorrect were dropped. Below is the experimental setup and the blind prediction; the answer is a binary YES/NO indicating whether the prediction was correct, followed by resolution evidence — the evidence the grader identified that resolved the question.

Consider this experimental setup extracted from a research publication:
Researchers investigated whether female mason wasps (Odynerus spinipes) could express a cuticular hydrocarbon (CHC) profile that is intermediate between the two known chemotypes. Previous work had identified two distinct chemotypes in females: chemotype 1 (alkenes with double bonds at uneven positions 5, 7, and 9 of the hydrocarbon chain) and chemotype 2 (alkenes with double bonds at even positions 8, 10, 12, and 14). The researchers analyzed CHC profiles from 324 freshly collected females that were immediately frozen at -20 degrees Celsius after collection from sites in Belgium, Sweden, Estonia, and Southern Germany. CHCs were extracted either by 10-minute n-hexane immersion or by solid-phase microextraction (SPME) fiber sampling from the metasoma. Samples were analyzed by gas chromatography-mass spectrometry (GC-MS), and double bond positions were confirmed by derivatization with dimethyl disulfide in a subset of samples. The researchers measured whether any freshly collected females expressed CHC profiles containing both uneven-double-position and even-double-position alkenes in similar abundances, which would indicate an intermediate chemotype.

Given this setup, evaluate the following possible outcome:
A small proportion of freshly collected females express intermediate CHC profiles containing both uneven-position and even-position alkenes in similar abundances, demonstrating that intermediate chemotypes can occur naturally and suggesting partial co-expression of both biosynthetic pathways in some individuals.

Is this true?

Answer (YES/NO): NO